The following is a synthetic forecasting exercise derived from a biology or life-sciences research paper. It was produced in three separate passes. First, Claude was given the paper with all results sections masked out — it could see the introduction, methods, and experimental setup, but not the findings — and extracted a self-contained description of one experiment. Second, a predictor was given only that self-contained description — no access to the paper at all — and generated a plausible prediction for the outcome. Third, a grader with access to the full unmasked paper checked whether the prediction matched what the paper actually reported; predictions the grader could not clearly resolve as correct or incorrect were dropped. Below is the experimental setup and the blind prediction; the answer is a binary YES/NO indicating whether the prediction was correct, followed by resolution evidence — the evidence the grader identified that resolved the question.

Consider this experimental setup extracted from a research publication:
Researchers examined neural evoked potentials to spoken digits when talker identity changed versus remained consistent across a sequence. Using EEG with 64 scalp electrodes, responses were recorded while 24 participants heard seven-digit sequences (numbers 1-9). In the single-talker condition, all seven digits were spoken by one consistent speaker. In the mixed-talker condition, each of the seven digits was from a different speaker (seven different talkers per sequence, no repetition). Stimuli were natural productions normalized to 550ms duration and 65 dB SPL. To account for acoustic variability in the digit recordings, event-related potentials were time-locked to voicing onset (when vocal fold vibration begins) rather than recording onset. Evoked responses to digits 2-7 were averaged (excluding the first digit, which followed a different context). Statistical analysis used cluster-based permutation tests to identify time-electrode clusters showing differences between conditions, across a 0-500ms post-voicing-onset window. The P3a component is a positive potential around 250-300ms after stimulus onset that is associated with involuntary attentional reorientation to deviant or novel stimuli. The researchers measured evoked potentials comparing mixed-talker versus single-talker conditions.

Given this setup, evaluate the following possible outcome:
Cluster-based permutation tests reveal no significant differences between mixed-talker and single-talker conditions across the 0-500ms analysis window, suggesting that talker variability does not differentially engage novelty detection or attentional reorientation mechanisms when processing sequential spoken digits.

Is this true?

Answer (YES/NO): NO